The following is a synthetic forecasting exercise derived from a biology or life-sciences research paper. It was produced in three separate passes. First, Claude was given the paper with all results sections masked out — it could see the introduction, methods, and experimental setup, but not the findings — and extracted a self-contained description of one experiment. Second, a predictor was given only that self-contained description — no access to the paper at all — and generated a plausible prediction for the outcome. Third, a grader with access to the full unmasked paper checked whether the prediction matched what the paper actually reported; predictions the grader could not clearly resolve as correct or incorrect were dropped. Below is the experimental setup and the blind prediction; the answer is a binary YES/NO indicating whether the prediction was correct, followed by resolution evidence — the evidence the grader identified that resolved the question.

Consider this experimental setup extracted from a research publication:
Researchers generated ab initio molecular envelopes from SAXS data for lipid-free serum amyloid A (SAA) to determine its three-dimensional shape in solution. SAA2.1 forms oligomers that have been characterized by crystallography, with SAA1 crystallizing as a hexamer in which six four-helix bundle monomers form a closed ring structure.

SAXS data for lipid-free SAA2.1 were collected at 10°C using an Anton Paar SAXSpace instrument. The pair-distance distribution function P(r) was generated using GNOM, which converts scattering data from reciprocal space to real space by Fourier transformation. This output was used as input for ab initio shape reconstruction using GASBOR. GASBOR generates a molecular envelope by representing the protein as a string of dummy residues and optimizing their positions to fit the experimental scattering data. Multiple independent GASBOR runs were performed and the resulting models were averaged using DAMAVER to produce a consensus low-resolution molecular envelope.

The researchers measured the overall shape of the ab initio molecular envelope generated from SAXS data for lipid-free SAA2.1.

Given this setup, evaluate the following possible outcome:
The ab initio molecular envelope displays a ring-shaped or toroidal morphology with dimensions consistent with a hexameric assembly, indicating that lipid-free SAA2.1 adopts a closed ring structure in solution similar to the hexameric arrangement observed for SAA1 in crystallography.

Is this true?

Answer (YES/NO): NO